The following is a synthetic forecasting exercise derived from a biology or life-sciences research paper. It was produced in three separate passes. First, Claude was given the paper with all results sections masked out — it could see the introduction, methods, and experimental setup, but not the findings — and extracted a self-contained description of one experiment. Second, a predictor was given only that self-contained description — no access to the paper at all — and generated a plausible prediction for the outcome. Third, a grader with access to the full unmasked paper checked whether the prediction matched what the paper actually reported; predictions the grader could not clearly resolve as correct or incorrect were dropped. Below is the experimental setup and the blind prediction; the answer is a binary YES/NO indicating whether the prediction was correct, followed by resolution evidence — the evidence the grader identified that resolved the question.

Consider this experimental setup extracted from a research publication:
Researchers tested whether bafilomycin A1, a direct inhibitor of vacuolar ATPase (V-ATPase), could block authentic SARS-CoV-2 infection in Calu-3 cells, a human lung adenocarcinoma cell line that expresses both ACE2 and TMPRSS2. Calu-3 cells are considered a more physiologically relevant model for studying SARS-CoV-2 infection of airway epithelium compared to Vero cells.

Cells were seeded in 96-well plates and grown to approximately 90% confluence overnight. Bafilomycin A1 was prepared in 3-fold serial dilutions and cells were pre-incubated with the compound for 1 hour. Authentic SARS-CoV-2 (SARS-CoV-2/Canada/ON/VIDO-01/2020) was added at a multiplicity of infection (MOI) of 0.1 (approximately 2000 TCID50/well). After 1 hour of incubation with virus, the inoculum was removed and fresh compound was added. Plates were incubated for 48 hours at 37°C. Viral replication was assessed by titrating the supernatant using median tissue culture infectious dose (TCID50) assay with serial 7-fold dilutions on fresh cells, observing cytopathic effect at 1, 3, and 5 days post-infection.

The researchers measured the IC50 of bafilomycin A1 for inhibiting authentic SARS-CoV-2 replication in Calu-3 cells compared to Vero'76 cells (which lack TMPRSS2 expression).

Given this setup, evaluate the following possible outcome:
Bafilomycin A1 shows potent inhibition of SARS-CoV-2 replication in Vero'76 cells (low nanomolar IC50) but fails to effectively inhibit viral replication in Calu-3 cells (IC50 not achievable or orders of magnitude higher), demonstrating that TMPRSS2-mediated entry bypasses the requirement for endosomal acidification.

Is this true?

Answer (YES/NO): NO